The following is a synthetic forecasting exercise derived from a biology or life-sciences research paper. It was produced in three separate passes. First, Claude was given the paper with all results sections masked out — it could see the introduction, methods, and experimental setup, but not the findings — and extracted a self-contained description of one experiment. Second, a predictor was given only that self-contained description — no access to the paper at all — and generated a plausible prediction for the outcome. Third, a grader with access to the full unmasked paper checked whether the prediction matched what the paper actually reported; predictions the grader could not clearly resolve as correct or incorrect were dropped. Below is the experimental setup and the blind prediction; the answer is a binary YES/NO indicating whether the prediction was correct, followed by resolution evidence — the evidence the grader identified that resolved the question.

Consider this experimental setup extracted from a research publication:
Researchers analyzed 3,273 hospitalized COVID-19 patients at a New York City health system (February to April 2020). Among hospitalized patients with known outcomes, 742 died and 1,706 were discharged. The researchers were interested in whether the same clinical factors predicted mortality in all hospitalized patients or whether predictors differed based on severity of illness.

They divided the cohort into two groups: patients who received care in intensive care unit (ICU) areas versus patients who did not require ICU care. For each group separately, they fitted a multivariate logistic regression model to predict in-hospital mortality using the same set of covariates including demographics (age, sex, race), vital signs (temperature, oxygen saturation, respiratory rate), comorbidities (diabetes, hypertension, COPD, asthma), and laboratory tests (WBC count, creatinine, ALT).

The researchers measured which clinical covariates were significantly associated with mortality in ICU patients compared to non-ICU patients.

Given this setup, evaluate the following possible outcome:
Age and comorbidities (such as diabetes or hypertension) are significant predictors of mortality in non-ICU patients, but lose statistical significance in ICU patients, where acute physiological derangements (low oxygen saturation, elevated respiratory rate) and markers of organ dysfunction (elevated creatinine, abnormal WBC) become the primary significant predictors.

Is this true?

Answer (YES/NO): NO